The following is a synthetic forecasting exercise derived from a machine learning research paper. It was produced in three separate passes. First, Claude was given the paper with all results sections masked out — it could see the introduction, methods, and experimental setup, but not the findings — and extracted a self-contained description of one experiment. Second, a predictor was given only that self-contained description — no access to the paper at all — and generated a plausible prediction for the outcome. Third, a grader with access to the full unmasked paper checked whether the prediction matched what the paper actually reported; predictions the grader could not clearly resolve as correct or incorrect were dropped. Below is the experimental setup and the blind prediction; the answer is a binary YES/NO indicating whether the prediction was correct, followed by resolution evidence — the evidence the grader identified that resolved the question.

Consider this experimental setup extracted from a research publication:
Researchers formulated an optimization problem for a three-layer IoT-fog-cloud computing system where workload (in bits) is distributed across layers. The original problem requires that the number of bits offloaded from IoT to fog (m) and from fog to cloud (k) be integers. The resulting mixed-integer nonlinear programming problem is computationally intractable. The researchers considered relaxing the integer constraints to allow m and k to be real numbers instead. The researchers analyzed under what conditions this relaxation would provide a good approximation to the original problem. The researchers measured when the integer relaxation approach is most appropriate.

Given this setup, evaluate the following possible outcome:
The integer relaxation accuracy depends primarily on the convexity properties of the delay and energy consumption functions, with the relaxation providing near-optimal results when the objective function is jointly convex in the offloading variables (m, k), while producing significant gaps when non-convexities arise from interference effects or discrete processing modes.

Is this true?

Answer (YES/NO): NO